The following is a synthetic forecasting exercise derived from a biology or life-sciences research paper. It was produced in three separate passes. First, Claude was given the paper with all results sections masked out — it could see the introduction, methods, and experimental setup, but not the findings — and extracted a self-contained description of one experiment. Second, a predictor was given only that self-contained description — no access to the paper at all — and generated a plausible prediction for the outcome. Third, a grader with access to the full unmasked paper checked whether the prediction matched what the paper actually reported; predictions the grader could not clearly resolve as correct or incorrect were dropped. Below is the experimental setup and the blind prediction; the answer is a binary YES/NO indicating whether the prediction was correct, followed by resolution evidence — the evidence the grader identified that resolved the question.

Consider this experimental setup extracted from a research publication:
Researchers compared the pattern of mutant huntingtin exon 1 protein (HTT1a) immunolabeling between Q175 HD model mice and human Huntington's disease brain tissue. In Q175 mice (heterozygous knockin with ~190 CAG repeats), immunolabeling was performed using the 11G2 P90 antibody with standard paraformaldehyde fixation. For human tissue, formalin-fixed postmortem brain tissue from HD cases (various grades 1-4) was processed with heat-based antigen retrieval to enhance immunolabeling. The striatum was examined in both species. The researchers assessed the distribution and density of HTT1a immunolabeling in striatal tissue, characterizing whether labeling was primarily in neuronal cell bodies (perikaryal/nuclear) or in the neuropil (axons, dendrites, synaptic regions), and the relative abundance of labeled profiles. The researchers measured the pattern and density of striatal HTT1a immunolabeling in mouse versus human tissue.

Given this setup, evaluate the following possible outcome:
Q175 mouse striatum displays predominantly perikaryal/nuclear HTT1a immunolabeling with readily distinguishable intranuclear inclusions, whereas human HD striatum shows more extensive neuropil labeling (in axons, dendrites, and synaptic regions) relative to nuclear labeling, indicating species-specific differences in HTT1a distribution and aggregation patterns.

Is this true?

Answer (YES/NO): YES